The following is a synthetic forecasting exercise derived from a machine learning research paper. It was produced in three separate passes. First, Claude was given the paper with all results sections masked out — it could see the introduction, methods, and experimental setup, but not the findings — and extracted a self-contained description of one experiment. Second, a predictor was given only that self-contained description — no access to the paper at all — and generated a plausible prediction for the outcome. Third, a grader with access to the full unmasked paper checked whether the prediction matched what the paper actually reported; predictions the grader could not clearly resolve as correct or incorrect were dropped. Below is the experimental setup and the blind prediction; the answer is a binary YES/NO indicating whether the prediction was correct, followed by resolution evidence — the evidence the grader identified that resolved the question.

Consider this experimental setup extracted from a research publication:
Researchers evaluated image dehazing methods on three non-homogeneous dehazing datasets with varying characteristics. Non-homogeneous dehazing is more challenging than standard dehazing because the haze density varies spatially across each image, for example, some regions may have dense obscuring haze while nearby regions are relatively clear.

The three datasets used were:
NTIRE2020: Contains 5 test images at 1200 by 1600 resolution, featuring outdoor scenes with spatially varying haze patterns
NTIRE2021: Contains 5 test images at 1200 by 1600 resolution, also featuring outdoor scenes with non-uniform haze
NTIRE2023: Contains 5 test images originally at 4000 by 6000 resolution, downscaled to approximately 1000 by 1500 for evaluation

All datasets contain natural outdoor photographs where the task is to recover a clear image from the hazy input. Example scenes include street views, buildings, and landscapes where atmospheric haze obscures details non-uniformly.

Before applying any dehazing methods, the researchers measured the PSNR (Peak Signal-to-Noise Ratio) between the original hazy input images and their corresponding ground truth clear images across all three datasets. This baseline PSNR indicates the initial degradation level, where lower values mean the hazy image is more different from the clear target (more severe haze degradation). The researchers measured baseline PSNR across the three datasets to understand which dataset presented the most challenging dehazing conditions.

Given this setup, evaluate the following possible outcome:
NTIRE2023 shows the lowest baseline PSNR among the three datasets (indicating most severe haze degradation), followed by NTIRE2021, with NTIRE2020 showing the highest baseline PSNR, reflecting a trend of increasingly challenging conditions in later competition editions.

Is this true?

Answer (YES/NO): YES